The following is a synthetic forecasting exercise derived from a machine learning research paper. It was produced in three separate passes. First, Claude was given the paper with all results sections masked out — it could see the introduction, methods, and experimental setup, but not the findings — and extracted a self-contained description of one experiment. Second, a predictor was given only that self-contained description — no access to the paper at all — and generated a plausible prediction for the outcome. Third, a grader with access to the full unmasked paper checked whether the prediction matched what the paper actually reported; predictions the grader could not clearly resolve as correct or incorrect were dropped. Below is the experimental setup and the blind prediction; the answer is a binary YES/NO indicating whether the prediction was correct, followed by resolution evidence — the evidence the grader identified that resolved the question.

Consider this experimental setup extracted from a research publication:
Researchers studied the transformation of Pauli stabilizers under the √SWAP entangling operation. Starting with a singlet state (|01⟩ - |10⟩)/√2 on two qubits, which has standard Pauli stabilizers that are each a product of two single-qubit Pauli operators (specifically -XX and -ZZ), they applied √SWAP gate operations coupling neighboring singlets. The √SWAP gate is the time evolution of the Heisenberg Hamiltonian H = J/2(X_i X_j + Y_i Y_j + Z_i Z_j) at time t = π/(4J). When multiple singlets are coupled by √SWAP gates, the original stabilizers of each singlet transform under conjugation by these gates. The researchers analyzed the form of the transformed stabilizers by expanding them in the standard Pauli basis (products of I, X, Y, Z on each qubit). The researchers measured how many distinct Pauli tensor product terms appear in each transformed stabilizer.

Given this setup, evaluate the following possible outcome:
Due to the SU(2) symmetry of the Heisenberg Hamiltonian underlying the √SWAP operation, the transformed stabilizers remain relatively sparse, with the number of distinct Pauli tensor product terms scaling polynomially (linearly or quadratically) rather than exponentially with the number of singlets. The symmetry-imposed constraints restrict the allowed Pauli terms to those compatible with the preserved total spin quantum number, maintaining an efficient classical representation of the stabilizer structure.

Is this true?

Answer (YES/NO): NO